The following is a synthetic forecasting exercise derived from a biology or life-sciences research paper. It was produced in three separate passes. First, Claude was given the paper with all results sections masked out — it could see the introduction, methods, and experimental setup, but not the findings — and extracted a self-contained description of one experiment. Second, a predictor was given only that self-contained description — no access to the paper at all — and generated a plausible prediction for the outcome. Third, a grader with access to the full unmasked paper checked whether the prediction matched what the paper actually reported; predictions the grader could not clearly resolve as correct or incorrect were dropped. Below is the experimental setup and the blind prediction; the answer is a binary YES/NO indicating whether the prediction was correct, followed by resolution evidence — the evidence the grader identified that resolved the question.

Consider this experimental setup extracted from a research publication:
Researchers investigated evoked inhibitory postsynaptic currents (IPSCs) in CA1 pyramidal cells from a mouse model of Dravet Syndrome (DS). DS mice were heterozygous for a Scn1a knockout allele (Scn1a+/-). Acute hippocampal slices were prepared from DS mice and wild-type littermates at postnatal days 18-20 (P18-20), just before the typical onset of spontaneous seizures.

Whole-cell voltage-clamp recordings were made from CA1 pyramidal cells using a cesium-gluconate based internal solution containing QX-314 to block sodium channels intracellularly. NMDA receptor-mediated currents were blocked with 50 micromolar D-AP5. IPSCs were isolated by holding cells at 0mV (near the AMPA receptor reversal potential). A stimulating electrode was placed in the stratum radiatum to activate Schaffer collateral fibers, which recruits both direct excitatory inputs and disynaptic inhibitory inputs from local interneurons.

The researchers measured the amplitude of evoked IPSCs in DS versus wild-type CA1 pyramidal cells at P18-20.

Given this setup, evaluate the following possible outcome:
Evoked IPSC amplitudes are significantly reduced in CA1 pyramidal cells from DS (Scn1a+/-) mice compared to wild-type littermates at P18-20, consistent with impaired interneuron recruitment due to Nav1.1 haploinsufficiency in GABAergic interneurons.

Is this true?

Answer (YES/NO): YES